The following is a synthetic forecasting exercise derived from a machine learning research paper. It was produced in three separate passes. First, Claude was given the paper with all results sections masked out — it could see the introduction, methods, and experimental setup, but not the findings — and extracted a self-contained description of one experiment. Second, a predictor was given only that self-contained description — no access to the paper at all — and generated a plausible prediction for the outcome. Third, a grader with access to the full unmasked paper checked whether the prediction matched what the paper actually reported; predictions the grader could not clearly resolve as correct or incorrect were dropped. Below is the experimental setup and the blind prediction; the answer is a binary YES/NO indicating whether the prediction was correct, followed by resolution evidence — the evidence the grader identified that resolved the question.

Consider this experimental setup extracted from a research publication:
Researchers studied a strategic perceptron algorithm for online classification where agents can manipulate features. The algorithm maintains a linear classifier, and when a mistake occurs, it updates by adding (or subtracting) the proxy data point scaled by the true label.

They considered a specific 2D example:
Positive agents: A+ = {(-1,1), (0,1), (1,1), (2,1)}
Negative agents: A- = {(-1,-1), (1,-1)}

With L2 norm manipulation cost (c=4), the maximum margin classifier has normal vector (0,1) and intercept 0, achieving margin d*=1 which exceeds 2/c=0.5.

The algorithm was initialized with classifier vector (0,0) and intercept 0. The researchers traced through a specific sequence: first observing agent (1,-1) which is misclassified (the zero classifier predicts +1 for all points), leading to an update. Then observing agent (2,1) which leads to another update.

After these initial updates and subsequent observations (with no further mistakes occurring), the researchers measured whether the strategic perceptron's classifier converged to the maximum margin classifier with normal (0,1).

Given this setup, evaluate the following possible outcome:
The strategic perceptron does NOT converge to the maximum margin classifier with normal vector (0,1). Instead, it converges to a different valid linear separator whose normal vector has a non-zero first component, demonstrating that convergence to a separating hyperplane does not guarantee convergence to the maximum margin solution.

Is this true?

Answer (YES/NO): YES